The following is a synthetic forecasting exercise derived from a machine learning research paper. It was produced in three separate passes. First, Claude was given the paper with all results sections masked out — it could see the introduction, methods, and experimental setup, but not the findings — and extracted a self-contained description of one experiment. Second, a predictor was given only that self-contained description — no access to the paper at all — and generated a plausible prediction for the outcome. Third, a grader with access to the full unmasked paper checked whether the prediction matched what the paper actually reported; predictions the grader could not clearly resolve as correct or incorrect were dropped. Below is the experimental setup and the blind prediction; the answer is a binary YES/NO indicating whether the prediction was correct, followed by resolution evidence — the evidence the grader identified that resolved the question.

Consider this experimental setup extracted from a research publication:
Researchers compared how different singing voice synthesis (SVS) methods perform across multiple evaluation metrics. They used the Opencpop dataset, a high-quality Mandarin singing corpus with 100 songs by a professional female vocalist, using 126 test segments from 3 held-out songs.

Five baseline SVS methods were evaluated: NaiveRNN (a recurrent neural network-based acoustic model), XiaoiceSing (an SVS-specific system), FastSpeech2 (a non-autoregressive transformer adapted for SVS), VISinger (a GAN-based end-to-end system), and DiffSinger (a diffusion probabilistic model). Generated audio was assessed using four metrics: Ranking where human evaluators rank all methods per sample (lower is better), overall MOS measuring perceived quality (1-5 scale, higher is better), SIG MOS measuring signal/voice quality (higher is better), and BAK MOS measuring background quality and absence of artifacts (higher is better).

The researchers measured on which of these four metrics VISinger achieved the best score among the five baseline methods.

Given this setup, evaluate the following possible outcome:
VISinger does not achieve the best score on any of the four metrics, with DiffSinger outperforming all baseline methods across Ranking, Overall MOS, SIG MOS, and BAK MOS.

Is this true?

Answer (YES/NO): NO